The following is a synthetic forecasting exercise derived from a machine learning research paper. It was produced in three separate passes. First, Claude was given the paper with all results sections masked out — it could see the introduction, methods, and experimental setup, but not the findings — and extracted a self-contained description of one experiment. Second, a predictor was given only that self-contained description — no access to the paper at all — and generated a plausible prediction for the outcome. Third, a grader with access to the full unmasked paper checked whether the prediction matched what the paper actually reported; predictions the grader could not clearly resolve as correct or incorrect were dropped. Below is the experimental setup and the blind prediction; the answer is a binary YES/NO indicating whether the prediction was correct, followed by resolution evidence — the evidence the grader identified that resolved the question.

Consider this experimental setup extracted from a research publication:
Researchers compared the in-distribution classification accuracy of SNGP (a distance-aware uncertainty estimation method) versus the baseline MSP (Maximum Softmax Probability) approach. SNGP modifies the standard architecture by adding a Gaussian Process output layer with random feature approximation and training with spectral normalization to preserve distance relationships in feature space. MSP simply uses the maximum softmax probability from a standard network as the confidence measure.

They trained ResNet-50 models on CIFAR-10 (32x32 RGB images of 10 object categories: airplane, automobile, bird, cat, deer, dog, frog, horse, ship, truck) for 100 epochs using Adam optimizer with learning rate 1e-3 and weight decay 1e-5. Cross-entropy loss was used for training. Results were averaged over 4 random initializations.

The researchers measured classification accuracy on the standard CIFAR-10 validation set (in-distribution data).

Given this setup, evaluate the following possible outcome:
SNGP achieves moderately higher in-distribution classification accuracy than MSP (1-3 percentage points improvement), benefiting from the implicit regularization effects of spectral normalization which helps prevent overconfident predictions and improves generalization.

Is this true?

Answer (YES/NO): NO